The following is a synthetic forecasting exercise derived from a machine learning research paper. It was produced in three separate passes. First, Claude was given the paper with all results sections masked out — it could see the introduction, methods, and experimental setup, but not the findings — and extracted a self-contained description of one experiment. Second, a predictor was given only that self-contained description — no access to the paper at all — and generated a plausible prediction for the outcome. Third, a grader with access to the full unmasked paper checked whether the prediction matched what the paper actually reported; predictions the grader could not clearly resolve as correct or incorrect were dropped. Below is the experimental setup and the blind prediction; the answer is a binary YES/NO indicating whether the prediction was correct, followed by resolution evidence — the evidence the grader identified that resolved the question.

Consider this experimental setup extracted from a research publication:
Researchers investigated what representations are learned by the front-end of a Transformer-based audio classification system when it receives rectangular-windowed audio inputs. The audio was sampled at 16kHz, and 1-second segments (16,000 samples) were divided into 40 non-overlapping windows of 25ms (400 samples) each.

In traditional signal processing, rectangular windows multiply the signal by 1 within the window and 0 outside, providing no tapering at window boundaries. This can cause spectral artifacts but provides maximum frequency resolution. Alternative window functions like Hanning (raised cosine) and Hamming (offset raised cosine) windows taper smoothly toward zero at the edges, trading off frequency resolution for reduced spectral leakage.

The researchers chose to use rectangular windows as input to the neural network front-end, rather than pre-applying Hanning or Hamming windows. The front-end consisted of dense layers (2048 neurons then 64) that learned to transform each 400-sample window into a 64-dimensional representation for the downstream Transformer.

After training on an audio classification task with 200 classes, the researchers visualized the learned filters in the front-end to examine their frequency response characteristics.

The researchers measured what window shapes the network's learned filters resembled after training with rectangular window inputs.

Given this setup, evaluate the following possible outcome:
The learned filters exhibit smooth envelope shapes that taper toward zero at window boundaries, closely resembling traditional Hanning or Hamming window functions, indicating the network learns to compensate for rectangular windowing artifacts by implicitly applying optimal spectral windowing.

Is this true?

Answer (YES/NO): NO